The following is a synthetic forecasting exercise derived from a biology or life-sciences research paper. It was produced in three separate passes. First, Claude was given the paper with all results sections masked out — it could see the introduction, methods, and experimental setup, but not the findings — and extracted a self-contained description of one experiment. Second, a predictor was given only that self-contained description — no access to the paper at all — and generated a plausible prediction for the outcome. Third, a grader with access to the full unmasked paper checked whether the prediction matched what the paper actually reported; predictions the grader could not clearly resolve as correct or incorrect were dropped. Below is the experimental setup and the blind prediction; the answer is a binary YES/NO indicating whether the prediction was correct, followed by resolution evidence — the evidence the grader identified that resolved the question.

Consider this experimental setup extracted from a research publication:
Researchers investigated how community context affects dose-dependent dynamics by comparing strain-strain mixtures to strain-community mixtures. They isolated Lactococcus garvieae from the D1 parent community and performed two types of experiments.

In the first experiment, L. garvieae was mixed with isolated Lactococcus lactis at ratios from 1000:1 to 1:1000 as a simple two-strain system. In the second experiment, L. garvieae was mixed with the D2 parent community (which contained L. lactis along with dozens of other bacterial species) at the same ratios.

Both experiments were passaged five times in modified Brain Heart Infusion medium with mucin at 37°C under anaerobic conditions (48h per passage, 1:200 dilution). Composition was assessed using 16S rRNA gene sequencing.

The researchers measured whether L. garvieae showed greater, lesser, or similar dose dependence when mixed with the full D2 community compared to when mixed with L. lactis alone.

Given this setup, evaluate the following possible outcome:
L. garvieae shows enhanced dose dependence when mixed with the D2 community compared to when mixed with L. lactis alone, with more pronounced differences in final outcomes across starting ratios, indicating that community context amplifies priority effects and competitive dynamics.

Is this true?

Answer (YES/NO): YES